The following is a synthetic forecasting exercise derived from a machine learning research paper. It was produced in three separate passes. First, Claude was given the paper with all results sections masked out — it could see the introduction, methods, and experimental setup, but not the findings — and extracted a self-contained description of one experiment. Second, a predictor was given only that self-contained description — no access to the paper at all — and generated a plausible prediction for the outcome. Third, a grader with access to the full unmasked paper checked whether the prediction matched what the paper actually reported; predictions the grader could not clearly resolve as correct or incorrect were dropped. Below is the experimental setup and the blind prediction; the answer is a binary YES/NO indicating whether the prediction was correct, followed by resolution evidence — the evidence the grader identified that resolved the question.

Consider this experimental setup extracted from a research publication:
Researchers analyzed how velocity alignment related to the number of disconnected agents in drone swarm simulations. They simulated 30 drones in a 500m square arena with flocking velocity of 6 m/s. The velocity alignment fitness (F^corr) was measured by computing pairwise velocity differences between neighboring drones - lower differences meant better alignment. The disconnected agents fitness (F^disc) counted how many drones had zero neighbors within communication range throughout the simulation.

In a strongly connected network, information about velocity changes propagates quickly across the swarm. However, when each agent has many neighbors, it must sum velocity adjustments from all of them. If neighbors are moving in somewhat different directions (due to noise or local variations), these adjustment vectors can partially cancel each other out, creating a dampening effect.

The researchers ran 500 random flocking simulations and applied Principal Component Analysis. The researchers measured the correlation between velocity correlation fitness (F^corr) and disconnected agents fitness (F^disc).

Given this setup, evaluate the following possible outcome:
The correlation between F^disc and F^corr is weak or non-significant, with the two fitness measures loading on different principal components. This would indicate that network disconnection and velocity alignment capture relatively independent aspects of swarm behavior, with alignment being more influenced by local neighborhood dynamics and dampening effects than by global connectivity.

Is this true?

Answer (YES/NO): NO